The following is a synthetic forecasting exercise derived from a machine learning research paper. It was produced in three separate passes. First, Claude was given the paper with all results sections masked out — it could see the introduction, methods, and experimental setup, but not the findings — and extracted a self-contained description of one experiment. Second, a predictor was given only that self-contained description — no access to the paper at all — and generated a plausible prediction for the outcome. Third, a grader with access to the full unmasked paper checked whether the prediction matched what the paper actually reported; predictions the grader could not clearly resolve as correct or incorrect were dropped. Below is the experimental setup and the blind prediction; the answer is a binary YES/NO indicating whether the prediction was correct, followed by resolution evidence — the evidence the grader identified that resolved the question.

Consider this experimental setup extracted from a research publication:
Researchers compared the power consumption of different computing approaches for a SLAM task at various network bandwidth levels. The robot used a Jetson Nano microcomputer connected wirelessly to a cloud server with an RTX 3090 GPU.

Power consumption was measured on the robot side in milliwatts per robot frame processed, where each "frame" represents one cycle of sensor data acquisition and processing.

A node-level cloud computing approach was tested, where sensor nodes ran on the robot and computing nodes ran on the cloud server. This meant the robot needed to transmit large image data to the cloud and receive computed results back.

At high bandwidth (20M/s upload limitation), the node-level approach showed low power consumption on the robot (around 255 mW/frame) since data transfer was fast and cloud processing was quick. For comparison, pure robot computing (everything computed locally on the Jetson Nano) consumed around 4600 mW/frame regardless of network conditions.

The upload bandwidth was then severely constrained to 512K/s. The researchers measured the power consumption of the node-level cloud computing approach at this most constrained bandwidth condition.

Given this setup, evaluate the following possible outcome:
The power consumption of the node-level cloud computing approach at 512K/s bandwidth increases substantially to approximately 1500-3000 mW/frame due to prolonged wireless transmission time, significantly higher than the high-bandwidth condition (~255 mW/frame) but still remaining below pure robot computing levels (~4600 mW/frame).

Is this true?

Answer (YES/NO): NO